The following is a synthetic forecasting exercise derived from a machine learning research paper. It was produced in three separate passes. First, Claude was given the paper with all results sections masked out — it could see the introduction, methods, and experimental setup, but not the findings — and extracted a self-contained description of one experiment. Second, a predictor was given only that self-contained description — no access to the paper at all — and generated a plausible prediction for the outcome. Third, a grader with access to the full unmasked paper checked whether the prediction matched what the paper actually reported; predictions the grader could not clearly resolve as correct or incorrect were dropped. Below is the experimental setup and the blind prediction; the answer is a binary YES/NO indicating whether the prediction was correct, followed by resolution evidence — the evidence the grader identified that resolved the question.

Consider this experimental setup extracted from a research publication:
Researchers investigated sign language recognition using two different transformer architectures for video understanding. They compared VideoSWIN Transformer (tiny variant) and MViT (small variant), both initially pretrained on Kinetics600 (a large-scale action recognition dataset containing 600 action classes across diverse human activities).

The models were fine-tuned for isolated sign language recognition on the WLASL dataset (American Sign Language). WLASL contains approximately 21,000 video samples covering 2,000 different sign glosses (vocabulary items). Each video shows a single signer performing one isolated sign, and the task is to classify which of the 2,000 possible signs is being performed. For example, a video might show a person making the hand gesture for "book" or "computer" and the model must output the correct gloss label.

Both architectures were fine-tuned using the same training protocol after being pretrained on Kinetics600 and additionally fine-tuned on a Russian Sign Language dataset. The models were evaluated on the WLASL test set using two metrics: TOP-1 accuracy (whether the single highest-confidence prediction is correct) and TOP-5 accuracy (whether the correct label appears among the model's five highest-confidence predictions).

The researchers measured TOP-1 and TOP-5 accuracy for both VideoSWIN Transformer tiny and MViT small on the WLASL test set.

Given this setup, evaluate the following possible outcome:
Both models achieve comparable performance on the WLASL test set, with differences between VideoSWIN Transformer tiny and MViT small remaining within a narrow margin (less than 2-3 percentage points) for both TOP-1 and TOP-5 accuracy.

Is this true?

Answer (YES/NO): NO